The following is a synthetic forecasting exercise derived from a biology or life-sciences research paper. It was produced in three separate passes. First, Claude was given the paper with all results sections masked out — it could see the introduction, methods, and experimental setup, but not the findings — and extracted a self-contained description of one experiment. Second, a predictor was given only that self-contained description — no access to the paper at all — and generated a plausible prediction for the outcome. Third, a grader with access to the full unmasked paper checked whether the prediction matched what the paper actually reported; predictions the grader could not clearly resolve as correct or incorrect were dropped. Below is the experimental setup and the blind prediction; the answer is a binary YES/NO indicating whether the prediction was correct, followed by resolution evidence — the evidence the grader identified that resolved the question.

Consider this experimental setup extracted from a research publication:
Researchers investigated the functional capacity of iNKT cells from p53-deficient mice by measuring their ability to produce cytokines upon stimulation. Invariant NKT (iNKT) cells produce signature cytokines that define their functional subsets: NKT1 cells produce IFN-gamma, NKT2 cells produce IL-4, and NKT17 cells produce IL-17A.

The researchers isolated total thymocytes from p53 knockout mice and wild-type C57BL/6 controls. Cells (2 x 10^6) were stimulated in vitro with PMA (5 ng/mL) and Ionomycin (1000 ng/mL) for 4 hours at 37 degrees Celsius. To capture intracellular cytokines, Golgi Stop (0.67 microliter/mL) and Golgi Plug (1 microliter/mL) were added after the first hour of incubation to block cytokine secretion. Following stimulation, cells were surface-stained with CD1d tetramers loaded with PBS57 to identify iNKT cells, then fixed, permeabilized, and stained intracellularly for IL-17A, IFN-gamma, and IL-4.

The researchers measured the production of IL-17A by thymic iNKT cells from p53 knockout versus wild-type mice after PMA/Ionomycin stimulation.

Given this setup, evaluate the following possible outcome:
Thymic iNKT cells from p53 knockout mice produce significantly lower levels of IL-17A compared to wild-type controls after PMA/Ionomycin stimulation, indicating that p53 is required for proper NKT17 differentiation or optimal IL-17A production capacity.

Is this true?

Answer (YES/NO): NO